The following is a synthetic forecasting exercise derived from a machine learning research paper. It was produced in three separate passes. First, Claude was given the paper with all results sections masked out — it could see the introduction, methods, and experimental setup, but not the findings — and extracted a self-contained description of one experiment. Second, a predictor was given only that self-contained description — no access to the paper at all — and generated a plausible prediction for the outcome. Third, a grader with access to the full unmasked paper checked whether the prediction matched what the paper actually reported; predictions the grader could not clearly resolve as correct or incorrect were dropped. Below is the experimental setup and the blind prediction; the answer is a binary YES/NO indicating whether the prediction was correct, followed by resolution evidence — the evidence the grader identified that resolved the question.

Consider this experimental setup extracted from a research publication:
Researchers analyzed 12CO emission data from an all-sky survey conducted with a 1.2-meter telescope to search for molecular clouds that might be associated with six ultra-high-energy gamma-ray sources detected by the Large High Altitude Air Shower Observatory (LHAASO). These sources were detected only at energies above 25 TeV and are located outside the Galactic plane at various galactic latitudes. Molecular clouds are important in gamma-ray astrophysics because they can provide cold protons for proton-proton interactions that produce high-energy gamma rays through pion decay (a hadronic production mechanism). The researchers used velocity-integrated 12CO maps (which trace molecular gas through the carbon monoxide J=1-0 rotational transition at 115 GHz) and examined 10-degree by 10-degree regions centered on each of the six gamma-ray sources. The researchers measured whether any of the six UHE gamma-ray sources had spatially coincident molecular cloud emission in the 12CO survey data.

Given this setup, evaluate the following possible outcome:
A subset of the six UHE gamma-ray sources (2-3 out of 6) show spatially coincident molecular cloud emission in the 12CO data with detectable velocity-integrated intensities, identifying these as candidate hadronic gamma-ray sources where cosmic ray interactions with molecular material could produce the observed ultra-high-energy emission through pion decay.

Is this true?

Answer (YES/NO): NO